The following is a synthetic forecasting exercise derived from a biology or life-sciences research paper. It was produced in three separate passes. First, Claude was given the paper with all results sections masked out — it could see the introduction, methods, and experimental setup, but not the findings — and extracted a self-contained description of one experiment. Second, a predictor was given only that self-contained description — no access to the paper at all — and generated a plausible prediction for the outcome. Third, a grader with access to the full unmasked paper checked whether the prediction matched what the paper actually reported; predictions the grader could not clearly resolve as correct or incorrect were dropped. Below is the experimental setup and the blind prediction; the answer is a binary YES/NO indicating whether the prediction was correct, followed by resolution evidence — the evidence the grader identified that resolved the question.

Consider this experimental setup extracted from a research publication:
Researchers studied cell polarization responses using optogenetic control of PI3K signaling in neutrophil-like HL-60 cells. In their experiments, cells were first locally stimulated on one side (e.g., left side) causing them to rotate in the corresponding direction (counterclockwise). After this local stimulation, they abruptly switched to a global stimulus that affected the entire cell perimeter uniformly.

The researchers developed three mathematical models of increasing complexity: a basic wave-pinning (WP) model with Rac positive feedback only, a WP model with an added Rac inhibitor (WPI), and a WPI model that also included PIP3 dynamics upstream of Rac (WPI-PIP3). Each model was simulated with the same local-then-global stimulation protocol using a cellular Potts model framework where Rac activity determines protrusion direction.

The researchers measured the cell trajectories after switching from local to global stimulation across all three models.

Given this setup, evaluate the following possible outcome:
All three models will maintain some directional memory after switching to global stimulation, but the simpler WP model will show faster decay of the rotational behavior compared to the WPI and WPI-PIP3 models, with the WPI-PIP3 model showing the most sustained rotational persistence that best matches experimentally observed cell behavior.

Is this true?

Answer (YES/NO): NO